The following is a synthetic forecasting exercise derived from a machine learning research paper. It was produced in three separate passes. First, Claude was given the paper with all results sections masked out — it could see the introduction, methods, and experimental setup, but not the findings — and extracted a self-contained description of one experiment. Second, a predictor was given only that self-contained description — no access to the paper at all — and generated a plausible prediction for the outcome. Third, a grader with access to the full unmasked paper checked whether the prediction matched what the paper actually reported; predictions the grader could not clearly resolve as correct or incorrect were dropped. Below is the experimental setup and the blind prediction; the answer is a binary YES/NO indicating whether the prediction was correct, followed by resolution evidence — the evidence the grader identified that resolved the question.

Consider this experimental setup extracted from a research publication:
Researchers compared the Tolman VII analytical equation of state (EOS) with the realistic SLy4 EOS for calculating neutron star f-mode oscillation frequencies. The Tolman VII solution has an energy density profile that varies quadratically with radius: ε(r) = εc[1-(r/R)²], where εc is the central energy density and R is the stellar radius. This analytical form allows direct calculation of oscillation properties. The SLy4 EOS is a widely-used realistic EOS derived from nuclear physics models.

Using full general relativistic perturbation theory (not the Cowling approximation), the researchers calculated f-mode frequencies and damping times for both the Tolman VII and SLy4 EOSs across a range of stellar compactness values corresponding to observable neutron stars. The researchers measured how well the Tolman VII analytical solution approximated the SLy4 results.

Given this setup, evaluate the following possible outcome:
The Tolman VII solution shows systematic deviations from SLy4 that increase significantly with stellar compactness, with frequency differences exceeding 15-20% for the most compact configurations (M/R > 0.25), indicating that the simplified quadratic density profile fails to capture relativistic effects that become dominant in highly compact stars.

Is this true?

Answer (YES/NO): NO